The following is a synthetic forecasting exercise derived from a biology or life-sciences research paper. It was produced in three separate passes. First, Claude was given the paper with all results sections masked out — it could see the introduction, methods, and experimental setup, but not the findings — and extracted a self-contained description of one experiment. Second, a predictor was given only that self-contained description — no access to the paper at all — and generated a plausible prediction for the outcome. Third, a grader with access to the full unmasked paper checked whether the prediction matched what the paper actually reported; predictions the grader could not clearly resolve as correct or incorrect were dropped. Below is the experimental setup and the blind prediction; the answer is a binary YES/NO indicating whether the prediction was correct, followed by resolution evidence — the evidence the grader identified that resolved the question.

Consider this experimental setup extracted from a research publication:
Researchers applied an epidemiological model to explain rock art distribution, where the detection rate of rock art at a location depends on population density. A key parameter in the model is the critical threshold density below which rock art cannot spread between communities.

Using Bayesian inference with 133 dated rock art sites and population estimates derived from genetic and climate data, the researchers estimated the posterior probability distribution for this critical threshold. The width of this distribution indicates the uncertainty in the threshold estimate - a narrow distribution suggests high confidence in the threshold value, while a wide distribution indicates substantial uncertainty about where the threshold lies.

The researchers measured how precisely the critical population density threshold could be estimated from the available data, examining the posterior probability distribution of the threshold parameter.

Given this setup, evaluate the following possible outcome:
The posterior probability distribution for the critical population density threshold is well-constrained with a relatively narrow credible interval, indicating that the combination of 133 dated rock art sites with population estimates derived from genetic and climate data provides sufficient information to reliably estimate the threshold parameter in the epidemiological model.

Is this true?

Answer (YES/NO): YES